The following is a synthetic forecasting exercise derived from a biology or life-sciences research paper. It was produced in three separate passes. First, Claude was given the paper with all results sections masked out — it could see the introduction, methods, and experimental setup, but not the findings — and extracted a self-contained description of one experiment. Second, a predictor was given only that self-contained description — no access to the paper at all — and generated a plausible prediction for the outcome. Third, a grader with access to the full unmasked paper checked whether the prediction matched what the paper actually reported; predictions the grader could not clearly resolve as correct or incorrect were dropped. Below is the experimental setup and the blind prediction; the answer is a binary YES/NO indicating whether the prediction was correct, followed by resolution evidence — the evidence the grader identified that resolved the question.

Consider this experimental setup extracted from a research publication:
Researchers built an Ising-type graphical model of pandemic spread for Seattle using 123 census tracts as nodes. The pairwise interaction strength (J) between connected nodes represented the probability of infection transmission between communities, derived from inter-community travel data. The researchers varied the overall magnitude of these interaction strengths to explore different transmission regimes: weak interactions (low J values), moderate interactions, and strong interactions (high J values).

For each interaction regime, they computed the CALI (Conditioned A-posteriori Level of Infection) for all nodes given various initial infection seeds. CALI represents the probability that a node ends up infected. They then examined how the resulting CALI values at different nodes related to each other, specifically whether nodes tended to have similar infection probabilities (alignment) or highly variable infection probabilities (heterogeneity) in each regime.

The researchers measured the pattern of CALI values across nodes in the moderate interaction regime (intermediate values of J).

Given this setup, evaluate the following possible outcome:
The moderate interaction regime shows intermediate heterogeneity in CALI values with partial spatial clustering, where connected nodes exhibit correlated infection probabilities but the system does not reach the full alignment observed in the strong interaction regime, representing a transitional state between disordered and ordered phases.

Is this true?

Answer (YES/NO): NO